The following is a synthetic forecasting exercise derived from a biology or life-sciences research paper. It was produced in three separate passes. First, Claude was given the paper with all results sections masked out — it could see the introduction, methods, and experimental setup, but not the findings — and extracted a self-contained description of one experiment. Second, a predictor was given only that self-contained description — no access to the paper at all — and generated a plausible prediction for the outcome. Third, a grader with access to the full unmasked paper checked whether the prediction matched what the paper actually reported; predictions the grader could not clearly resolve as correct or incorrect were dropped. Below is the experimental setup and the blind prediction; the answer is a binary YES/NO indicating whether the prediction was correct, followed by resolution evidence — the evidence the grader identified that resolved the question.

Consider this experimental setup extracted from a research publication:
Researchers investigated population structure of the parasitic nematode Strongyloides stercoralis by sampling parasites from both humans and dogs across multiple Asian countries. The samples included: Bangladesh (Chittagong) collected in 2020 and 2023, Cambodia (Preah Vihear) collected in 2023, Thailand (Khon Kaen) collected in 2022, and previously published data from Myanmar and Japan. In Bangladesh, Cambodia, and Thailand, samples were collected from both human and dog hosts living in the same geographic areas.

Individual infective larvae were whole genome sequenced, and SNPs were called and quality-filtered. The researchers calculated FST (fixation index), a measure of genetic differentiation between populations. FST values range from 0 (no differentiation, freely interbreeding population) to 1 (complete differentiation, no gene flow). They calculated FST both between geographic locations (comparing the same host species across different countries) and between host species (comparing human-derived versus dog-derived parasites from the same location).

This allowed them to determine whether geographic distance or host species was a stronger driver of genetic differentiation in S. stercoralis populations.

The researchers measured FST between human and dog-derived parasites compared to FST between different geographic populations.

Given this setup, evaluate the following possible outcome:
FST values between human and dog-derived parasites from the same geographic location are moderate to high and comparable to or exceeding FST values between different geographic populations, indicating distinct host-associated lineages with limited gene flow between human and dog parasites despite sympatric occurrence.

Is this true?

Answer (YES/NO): YES